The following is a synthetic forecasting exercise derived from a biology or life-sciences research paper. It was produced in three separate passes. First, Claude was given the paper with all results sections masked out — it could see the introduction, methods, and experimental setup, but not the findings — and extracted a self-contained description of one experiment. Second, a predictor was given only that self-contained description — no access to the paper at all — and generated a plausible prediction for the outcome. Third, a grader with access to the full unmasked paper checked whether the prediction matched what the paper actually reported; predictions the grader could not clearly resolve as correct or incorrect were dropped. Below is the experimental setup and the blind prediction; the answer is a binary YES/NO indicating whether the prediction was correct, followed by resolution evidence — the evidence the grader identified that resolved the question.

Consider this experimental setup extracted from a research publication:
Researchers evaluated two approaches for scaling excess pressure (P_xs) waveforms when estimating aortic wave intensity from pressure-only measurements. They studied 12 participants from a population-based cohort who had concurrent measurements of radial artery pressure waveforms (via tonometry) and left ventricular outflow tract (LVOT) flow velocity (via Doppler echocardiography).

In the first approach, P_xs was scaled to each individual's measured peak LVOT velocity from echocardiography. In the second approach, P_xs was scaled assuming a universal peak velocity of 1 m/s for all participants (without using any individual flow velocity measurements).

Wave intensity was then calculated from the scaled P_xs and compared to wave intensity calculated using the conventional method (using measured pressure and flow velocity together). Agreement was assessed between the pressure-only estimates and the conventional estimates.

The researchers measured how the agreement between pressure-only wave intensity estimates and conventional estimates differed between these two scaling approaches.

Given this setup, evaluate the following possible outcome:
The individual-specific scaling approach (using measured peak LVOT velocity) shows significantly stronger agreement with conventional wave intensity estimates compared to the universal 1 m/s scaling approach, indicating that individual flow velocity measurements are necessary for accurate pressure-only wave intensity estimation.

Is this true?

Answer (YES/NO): NO